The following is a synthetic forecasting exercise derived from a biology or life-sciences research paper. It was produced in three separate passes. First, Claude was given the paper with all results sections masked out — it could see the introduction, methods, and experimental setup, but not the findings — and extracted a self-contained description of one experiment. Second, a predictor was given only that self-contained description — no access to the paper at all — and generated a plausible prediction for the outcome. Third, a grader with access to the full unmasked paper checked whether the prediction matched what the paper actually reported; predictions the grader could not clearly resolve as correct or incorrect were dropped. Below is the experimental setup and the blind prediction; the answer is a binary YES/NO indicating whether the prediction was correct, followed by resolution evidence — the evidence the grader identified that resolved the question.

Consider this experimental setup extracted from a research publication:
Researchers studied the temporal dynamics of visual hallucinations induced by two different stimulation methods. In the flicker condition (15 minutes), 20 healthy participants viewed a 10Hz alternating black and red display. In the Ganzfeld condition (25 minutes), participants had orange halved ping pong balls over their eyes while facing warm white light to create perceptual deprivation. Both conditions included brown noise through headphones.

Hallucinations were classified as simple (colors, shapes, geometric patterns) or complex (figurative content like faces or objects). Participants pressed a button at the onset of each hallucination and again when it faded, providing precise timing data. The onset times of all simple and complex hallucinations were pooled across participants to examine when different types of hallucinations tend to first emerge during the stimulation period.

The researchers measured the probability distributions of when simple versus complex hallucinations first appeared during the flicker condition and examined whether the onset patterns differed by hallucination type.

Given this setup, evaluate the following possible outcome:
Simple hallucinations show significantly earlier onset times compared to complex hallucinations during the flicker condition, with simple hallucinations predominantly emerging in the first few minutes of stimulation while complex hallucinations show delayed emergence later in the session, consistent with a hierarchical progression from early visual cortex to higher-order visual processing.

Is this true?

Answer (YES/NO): NO